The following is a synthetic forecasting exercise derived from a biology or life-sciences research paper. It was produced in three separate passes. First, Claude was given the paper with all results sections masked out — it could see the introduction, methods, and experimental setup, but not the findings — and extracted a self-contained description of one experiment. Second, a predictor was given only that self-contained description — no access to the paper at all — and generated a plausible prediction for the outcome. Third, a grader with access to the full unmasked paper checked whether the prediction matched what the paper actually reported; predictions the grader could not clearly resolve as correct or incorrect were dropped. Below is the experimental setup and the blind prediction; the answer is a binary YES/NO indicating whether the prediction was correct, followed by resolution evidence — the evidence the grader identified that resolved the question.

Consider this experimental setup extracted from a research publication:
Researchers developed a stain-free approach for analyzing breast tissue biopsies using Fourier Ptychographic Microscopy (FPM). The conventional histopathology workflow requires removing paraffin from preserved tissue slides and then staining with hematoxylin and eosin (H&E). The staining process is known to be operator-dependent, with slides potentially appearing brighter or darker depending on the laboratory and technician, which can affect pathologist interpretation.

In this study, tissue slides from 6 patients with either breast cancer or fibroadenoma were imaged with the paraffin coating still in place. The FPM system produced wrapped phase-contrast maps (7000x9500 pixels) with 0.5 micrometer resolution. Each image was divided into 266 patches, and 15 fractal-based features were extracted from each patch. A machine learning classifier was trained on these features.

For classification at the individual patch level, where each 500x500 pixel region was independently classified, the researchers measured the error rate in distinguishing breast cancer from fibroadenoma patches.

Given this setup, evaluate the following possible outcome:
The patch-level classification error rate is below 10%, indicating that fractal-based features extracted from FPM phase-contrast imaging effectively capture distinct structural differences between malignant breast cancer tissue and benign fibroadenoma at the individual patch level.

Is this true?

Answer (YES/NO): NO